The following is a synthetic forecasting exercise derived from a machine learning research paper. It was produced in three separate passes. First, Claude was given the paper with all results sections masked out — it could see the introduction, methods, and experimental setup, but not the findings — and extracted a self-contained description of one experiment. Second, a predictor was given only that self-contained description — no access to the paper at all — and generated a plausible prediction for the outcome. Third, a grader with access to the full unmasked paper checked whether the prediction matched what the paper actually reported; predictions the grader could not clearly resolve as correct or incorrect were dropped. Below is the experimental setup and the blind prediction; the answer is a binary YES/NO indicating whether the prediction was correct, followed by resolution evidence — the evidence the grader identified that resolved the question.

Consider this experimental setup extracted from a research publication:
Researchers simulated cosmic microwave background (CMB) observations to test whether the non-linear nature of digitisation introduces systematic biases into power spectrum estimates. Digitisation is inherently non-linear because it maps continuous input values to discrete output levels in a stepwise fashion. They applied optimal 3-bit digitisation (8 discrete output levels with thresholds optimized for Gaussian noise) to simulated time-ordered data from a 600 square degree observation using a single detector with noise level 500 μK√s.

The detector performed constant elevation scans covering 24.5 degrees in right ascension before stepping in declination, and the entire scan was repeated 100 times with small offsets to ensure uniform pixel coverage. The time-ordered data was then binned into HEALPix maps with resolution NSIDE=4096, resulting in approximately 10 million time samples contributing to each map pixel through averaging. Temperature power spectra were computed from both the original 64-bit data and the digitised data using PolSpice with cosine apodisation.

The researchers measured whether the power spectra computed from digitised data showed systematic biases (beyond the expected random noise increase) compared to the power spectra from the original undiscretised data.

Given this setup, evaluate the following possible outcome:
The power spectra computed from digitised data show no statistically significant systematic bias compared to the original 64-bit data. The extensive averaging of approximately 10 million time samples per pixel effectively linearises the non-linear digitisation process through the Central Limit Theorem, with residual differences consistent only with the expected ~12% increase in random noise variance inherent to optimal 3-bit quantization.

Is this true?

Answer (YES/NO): NO